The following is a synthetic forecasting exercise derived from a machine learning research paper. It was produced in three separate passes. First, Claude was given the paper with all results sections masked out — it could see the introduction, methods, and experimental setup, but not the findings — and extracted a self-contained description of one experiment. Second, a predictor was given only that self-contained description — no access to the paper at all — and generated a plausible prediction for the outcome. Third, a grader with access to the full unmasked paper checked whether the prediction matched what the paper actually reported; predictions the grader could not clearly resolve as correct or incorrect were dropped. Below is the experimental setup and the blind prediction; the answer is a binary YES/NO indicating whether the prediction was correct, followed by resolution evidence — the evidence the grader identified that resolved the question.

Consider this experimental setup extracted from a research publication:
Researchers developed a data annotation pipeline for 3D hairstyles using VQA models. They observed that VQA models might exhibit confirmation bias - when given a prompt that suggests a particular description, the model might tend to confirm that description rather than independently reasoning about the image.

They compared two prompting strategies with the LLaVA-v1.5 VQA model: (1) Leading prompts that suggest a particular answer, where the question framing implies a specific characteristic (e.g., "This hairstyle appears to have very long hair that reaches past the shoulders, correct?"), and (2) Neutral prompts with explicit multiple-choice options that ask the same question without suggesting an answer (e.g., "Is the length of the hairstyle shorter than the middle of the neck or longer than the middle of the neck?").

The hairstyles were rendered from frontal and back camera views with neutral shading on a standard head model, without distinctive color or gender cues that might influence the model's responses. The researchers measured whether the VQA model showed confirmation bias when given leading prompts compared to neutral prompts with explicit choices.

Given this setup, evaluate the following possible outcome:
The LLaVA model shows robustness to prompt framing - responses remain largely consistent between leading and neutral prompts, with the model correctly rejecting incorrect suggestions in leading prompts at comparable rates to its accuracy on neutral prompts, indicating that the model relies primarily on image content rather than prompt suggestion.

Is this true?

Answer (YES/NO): NO